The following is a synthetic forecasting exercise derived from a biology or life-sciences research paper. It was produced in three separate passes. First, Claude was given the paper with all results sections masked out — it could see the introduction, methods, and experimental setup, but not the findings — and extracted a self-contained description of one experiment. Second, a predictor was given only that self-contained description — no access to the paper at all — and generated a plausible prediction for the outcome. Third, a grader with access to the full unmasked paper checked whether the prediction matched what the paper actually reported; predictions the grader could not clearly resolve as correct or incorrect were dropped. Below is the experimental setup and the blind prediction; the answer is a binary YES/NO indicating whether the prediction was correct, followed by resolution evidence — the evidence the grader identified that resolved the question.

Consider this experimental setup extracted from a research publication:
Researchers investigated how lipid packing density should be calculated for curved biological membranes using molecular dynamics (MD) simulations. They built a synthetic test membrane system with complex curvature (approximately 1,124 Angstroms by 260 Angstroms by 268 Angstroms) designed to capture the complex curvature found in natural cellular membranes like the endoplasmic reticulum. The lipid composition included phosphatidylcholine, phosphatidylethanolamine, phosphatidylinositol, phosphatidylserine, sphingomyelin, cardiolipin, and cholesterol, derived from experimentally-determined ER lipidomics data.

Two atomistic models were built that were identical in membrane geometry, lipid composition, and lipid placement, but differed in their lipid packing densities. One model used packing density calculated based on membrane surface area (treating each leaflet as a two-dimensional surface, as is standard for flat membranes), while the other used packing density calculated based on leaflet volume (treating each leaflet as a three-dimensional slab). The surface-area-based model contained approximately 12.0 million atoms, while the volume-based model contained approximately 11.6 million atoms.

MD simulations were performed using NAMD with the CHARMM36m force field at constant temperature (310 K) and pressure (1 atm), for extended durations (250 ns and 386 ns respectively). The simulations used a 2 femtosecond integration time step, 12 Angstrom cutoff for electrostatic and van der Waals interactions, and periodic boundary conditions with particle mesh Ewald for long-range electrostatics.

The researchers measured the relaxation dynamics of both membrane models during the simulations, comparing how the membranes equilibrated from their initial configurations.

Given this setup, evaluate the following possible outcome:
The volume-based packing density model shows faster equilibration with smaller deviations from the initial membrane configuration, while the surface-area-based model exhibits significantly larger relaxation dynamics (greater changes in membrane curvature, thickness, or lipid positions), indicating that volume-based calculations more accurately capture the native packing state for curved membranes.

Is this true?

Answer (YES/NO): NO